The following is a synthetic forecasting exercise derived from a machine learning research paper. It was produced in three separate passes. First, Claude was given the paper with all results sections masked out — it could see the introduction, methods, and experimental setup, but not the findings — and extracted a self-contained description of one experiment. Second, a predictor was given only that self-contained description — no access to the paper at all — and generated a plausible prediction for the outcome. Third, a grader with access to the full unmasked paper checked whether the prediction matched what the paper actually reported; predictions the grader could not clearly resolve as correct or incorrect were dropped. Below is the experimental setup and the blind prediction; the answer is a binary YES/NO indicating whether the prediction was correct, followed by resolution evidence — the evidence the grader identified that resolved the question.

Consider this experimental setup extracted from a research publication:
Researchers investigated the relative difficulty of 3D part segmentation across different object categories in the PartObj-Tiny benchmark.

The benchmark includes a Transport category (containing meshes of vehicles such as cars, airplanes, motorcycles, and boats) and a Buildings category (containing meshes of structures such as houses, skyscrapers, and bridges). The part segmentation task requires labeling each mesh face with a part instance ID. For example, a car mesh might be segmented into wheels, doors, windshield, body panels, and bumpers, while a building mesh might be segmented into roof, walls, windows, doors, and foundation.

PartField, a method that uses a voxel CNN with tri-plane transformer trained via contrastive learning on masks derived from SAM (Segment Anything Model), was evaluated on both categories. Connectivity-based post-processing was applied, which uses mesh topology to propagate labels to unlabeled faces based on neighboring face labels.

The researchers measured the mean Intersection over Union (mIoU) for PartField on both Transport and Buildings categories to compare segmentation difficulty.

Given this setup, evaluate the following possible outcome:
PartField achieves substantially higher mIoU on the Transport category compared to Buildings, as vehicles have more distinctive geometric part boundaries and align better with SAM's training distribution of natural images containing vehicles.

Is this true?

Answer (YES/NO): NO